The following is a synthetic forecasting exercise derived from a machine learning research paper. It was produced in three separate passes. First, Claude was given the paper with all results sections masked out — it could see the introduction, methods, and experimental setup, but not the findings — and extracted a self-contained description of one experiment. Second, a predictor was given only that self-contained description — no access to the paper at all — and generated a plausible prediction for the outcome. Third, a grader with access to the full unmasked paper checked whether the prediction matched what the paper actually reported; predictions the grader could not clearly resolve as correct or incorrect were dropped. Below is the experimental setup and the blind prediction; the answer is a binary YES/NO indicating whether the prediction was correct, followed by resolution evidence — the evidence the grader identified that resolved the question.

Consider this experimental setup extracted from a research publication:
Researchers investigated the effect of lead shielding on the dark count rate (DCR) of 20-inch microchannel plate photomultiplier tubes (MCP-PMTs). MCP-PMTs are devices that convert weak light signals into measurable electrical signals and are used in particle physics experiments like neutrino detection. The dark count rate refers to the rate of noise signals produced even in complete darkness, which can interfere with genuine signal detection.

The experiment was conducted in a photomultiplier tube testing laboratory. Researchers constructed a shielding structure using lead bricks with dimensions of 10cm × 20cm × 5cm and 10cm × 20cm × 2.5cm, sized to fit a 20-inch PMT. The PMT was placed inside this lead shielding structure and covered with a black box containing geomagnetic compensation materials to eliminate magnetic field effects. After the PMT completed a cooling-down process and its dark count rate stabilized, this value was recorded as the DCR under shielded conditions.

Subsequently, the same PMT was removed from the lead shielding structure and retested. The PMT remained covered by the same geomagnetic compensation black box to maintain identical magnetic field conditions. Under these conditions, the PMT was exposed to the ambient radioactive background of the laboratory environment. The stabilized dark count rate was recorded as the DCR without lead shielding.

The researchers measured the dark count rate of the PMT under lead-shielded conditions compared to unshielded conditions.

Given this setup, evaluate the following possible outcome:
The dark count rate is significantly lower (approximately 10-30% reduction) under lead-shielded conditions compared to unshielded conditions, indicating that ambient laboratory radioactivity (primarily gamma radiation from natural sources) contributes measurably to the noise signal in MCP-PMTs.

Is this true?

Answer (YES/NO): NO